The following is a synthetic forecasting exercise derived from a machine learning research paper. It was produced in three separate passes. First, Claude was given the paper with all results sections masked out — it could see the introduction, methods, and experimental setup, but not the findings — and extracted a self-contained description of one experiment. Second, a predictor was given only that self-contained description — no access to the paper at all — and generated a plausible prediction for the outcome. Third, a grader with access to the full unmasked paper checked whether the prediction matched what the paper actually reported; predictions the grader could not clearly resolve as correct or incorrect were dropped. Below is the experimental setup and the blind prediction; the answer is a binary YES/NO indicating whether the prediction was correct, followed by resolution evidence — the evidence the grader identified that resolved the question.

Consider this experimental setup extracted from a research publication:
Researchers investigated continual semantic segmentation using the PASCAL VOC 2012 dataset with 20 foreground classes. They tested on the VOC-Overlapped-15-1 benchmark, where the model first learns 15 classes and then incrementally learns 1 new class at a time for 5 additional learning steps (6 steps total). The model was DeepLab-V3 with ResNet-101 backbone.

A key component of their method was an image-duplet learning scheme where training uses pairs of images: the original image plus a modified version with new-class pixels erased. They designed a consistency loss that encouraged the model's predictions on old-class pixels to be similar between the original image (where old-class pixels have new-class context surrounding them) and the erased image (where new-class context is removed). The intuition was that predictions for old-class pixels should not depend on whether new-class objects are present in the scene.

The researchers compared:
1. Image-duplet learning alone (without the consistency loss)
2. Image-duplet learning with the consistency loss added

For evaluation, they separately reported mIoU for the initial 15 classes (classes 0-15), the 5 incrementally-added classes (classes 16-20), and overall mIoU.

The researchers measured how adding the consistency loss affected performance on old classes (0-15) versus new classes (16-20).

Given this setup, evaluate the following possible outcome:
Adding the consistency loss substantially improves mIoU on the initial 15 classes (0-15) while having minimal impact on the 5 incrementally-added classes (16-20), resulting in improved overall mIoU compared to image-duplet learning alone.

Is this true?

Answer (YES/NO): NO